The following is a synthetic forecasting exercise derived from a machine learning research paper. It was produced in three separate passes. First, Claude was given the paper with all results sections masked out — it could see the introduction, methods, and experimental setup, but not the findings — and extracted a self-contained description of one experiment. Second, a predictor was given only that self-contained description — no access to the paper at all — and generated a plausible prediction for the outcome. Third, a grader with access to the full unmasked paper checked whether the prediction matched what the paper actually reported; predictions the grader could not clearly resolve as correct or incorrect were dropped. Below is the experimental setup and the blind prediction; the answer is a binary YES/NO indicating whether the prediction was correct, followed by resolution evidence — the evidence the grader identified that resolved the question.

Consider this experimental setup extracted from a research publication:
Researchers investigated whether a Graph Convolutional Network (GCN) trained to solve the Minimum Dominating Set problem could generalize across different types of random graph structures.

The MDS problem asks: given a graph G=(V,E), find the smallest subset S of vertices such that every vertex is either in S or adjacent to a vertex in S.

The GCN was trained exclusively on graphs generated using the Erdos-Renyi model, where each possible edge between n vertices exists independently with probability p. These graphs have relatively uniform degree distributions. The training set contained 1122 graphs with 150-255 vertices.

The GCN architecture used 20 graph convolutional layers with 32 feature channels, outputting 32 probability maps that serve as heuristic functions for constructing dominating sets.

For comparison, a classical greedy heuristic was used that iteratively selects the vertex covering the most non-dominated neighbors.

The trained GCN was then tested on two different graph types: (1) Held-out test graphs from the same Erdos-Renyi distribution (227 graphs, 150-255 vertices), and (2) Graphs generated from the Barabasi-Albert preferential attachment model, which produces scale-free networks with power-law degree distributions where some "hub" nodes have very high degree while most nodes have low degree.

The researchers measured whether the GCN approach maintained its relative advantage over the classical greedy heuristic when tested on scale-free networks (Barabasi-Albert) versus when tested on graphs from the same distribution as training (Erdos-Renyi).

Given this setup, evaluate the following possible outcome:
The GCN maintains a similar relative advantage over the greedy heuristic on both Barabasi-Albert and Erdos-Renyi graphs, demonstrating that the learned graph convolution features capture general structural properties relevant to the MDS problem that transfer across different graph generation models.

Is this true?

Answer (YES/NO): NO